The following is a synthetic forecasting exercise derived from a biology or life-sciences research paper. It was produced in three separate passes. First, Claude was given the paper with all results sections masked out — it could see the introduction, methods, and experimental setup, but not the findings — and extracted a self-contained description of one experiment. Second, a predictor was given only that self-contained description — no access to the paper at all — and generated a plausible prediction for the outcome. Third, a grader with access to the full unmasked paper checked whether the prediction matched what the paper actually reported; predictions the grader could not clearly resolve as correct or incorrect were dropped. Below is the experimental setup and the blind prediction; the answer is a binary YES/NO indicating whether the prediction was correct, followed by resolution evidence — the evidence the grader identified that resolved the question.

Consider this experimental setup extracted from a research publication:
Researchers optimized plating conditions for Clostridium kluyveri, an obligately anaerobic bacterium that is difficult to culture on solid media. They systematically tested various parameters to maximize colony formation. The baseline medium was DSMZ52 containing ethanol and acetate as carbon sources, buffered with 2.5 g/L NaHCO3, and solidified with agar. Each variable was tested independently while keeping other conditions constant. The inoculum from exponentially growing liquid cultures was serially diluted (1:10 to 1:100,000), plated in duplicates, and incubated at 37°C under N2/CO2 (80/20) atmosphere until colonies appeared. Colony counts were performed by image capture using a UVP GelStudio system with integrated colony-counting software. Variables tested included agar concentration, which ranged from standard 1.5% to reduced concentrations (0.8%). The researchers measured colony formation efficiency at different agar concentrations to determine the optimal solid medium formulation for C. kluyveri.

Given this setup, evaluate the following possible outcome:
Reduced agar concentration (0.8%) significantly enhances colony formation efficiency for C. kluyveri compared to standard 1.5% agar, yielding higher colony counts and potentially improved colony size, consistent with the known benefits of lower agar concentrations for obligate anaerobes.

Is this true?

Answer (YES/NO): NO